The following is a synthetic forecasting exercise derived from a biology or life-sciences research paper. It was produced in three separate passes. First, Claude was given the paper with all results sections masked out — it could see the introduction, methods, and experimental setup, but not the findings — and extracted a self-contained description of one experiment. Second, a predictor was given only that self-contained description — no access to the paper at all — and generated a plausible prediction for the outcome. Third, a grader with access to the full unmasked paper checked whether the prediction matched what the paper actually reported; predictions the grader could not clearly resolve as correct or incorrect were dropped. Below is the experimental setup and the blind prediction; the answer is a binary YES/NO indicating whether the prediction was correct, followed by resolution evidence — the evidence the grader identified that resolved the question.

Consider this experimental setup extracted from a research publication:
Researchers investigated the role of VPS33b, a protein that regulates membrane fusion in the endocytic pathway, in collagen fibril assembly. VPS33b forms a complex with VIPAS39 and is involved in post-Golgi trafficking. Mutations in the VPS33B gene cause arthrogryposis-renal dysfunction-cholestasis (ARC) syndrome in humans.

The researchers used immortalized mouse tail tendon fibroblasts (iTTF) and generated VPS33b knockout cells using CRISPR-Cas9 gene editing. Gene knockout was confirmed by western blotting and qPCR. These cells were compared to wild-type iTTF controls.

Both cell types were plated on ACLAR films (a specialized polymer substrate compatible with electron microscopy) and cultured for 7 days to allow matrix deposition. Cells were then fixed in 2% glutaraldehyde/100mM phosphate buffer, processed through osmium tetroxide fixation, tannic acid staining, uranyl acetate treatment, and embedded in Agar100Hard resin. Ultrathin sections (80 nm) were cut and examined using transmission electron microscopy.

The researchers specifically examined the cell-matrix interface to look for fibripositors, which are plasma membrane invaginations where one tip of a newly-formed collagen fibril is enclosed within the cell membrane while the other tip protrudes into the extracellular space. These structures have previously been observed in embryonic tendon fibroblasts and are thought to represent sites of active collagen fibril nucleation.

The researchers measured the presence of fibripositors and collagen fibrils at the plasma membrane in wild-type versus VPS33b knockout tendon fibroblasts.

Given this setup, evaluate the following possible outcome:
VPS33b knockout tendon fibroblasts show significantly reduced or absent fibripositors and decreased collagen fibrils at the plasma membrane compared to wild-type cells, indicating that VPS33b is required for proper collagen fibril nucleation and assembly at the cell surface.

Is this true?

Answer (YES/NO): YES